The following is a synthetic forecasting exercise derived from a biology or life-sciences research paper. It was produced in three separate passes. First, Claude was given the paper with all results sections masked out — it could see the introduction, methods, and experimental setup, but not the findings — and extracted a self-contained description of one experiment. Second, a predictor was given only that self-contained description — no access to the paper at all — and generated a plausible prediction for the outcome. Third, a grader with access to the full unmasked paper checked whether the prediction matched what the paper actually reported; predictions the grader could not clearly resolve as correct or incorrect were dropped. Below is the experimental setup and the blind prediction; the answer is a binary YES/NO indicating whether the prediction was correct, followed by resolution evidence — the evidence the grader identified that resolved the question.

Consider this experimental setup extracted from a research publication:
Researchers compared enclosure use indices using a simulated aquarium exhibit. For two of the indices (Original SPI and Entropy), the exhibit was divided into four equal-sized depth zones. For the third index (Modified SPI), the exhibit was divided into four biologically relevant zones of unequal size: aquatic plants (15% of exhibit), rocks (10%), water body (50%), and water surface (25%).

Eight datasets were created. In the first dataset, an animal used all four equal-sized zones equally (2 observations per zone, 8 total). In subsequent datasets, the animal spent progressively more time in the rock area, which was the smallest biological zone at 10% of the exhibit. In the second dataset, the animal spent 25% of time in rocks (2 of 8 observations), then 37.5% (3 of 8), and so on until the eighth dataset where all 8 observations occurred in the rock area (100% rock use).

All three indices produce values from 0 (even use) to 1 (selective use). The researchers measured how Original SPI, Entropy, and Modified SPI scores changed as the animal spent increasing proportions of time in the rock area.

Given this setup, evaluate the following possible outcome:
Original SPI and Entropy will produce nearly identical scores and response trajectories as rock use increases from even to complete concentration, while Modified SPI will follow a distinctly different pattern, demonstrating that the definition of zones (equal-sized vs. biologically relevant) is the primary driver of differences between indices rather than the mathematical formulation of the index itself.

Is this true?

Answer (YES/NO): NO